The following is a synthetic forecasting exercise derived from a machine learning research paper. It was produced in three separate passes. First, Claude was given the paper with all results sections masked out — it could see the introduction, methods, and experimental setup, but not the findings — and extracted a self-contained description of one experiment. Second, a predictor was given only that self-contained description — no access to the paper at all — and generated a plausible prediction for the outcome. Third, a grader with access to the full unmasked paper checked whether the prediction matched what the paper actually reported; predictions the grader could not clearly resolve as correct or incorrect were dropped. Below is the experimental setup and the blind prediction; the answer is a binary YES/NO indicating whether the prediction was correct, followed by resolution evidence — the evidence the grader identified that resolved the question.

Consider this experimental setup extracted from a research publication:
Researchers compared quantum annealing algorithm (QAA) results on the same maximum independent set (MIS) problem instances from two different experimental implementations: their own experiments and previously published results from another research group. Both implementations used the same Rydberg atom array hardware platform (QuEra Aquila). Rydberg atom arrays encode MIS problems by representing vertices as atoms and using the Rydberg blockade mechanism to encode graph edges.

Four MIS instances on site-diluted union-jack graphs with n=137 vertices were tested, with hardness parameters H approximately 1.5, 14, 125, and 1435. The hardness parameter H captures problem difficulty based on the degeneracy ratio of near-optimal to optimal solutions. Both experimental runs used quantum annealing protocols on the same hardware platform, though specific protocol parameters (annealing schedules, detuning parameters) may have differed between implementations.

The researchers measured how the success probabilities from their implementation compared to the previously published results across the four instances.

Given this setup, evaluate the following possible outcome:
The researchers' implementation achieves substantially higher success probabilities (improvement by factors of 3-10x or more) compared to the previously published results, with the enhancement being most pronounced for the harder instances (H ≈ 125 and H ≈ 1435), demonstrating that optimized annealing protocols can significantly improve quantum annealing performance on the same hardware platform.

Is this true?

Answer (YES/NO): NO